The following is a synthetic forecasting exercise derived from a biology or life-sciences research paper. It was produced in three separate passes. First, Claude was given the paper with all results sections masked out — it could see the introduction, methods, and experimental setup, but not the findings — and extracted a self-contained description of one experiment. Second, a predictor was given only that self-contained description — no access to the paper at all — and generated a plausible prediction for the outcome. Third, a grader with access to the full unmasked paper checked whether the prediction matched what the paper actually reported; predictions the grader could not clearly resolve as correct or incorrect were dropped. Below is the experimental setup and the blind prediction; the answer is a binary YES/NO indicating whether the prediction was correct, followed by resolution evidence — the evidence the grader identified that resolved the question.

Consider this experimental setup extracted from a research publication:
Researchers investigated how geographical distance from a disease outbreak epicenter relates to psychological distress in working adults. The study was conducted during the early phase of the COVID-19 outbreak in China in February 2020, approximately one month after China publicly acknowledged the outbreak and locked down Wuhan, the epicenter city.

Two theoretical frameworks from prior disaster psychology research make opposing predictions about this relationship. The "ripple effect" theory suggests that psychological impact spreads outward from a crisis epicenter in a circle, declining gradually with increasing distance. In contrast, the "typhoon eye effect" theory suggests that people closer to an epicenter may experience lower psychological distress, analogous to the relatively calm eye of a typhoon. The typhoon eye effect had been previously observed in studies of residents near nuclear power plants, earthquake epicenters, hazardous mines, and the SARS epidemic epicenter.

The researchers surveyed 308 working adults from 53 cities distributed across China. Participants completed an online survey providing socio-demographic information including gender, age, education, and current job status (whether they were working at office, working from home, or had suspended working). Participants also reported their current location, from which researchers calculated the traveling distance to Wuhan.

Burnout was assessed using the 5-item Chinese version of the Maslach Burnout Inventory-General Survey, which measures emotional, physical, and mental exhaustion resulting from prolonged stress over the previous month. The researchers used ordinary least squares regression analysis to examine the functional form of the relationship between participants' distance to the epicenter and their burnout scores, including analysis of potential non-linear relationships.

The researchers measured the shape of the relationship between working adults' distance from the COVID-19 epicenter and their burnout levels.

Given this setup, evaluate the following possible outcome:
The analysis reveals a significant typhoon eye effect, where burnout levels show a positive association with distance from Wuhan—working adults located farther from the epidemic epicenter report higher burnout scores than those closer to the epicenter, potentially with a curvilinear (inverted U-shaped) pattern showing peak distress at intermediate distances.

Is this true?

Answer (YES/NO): YES